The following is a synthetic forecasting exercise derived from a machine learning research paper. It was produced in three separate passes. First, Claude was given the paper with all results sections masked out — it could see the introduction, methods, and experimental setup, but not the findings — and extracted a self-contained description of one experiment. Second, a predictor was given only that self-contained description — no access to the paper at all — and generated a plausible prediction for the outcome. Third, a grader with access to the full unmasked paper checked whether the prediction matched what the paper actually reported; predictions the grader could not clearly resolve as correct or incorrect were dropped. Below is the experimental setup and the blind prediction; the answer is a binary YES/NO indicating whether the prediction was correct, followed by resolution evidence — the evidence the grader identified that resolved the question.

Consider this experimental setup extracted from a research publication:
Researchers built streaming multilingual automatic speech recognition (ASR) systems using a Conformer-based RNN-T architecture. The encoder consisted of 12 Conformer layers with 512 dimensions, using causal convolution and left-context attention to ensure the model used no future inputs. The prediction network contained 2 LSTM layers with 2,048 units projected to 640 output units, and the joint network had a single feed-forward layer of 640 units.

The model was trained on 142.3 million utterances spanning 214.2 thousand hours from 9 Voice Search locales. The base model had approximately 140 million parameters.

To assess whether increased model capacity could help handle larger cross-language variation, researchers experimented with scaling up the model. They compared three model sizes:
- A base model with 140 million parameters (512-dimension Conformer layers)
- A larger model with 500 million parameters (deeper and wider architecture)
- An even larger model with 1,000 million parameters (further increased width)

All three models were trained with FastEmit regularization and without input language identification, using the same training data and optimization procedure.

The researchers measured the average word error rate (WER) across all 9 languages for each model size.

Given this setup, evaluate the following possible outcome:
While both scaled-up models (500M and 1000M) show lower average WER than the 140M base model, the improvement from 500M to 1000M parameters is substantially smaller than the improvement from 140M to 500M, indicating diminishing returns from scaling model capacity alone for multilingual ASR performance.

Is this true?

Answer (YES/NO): YES